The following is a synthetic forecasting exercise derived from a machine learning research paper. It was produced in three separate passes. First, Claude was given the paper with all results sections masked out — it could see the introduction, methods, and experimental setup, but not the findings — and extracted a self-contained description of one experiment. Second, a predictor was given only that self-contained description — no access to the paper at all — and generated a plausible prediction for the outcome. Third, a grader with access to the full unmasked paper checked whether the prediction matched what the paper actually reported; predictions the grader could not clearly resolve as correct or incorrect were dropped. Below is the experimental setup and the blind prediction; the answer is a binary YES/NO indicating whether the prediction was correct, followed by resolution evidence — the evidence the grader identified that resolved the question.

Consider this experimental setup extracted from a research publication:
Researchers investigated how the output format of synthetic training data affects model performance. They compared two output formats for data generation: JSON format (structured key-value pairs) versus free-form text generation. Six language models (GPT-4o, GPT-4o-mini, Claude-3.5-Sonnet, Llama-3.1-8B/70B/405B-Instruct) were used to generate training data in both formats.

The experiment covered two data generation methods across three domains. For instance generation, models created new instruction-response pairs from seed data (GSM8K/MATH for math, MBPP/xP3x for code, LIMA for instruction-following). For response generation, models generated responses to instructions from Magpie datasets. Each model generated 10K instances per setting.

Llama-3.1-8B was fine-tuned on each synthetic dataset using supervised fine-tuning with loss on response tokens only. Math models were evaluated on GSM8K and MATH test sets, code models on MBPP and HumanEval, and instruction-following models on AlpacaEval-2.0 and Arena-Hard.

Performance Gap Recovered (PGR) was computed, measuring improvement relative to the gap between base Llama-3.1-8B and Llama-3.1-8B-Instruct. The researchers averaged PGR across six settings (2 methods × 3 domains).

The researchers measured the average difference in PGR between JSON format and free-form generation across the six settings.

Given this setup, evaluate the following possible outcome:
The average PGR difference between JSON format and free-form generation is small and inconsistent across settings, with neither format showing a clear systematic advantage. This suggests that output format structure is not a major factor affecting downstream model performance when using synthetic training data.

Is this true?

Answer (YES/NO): NO